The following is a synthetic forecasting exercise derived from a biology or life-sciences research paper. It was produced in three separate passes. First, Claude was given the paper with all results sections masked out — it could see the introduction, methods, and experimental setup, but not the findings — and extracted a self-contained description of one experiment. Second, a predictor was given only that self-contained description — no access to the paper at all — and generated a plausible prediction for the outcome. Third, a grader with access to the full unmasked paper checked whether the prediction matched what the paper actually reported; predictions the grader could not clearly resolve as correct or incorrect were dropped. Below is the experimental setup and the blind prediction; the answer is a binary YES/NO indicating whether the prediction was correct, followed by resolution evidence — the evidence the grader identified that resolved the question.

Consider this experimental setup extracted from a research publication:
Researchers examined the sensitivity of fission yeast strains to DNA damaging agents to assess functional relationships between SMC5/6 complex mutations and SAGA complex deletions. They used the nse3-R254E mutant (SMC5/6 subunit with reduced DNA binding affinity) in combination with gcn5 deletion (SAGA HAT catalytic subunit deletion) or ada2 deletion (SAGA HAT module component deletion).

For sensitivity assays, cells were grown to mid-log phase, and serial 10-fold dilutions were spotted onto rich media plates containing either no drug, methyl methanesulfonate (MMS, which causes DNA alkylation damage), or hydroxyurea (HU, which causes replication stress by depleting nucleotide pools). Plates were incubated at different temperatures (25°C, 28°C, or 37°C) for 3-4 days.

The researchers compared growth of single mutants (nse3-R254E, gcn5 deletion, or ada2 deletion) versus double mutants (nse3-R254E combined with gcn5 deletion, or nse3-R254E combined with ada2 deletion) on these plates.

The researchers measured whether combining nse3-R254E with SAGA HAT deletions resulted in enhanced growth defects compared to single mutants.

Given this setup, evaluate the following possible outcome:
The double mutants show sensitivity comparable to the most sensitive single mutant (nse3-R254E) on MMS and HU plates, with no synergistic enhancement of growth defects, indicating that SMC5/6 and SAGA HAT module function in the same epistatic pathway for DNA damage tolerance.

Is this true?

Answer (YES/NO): NO